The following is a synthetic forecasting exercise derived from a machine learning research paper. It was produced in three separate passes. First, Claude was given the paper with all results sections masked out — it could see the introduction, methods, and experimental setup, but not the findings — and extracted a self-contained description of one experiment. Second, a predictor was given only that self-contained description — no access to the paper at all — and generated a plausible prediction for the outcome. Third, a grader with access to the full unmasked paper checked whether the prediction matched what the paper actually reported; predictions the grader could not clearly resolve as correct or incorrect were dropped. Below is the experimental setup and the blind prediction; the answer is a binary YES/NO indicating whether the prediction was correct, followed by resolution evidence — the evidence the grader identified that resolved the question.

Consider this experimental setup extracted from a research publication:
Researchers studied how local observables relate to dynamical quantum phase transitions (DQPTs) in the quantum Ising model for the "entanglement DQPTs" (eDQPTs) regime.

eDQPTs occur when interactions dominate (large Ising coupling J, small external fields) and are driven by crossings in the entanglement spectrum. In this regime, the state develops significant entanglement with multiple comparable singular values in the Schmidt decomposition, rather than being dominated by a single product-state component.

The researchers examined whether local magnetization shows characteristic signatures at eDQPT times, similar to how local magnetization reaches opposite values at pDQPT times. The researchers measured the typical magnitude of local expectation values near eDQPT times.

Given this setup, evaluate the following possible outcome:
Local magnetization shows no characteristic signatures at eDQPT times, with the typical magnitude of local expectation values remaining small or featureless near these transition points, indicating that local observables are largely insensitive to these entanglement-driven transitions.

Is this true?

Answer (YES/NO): NO